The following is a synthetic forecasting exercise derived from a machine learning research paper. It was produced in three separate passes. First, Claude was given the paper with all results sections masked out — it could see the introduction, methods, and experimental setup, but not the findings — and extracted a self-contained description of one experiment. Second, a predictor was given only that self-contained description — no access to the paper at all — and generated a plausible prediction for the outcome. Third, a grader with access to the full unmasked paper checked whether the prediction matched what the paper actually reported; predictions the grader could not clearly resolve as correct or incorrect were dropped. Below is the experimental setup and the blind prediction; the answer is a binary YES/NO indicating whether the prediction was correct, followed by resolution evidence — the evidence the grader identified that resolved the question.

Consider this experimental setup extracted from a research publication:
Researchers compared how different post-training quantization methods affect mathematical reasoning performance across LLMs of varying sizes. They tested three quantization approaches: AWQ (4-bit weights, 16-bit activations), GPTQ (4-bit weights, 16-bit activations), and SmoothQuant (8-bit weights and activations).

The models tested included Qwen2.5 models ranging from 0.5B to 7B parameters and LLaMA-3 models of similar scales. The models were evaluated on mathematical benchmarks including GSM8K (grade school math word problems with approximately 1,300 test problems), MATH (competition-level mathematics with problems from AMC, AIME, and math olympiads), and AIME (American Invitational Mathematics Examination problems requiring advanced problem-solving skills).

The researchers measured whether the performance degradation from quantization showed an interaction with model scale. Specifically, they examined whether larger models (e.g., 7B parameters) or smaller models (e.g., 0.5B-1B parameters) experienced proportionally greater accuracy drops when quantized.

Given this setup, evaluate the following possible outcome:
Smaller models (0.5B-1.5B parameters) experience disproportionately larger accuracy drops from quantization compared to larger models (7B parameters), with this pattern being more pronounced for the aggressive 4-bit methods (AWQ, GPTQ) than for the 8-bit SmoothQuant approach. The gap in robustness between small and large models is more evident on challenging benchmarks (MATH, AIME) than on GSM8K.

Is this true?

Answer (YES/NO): NO